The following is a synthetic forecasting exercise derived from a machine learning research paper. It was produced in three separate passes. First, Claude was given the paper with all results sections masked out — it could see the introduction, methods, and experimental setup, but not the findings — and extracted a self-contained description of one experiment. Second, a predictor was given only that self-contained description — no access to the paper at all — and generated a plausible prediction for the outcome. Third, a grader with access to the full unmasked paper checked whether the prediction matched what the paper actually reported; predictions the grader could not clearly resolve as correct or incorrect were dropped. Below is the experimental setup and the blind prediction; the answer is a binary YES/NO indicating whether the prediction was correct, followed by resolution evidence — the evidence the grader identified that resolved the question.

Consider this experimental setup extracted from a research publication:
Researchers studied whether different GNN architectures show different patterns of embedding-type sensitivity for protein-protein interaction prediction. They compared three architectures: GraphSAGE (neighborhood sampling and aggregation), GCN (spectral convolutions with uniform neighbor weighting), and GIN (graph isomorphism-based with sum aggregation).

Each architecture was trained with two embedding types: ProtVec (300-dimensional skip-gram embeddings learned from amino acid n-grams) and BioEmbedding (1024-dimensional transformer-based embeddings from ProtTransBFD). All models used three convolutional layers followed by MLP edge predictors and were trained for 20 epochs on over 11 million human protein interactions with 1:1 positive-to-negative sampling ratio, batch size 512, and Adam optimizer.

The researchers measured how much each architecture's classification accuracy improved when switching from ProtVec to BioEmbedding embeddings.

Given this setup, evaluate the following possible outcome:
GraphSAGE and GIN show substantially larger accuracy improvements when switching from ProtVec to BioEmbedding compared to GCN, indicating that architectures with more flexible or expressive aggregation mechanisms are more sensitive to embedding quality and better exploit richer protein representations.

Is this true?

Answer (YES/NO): NO